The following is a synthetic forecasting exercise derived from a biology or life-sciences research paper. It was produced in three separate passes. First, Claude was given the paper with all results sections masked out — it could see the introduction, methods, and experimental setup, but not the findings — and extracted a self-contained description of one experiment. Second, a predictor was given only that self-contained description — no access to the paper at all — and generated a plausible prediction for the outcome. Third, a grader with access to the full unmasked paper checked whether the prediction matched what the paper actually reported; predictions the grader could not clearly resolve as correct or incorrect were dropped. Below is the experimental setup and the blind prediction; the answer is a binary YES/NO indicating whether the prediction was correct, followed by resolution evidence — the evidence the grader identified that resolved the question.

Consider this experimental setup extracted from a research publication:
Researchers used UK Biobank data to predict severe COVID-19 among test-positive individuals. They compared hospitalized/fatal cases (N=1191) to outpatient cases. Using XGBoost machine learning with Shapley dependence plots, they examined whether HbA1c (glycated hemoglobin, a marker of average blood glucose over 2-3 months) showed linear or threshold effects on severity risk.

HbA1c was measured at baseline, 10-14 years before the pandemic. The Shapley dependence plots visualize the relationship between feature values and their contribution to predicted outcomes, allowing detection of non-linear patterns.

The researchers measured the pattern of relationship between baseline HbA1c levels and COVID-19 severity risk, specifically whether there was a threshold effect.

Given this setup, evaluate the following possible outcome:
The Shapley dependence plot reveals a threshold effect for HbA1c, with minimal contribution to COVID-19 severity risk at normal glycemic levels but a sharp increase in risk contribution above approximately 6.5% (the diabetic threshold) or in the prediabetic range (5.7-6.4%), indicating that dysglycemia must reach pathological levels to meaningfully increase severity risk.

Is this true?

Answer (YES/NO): YES